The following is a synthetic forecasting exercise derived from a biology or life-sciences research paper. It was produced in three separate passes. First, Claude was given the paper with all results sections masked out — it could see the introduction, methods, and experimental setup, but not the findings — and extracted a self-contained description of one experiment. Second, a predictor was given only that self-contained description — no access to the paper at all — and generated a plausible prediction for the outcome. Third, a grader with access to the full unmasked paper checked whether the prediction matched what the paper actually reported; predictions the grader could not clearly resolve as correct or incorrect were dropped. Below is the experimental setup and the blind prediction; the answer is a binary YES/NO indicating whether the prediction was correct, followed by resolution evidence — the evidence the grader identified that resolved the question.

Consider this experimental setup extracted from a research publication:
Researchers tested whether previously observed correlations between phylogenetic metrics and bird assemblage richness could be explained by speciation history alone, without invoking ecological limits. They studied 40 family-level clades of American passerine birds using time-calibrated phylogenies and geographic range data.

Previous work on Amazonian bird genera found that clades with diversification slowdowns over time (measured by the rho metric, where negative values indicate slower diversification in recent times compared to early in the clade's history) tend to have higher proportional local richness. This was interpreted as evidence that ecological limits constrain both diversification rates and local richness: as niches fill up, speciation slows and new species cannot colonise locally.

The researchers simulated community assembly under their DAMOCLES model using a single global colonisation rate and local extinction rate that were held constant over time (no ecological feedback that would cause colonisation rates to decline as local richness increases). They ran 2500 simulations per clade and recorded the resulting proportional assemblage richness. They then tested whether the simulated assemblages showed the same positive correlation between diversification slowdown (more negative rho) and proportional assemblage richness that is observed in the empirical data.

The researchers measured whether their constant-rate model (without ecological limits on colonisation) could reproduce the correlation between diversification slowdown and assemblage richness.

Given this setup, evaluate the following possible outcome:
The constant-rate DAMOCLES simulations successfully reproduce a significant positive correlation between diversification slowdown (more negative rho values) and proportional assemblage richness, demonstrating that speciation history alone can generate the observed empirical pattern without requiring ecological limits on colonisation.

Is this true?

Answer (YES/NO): NO